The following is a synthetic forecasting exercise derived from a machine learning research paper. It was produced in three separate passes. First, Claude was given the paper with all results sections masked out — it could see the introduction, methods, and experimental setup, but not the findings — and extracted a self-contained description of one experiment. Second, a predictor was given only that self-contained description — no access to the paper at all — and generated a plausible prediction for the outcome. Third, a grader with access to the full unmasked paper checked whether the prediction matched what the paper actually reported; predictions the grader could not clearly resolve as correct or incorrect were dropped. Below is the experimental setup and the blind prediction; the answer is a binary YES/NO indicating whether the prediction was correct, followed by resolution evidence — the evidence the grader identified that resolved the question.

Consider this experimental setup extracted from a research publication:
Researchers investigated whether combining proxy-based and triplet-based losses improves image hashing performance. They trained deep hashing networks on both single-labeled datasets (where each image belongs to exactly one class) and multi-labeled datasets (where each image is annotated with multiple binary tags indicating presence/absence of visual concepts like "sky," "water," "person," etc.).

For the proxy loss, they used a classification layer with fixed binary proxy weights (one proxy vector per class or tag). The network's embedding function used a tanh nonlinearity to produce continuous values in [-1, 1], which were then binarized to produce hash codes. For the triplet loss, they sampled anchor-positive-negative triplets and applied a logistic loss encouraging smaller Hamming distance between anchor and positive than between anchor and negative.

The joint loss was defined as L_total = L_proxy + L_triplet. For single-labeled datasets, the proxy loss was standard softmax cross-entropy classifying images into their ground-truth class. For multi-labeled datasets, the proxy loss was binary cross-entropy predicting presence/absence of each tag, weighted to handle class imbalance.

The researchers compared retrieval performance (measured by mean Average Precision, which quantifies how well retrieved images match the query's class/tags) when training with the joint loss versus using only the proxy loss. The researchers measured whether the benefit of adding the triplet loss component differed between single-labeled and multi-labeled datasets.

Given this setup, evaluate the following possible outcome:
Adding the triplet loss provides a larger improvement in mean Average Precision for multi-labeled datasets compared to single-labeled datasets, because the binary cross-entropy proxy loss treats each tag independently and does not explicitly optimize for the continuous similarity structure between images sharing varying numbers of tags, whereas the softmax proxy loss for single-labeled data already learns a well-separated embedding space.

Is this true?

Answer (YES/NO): YES